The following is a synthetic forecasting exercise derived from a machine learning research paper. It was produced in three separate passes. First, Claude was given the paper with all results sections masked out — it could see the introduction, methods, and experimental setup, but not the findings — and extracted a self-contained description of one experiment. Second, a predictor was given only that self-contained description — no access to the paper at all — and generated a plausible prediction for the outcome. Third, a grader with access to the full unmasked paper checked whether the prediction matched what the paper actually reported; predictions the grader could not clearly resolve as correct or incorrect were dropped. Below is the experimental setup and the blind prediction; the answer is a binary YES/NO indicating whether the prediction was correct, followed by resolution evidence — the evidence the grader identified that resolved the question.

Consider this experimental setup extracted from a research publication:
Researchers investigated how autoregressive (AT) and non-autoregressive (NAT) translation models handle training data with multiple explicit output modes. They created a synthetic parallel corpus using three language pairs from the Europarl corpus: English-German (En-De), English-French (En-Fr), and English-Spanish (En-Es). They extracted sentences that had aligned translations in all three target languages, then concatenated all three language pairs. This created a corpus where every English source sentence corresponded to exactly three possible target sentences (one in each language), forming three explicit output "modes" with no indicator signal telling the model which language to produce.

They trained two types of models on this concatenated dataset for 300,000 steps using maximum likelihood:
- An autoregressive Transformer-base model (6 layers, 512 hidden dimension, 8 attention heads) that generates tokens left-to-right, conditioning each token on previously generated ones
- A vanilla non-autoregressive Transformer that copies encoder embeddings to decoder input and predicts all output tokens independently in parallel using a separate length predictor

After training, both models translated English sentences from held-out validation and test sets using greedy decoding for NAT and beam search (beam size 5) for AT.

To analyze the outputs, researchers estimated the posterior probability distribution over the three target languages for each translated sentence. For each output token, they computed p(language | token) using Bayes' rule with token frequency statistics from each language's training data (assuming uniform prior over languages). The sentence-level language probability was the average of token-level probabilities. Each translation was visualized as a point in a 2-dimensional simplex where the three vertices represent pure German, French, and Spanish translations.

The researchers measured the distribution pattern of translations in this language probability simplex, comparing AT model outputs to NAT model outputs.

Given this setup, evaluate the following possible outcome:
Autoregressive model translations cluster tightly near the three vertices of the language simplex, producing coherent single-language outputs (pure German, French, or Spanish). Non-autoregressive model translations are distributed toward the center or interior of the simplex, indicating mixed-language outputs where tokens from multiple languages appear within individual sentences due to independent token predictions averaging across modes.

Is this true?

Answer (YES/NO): YES